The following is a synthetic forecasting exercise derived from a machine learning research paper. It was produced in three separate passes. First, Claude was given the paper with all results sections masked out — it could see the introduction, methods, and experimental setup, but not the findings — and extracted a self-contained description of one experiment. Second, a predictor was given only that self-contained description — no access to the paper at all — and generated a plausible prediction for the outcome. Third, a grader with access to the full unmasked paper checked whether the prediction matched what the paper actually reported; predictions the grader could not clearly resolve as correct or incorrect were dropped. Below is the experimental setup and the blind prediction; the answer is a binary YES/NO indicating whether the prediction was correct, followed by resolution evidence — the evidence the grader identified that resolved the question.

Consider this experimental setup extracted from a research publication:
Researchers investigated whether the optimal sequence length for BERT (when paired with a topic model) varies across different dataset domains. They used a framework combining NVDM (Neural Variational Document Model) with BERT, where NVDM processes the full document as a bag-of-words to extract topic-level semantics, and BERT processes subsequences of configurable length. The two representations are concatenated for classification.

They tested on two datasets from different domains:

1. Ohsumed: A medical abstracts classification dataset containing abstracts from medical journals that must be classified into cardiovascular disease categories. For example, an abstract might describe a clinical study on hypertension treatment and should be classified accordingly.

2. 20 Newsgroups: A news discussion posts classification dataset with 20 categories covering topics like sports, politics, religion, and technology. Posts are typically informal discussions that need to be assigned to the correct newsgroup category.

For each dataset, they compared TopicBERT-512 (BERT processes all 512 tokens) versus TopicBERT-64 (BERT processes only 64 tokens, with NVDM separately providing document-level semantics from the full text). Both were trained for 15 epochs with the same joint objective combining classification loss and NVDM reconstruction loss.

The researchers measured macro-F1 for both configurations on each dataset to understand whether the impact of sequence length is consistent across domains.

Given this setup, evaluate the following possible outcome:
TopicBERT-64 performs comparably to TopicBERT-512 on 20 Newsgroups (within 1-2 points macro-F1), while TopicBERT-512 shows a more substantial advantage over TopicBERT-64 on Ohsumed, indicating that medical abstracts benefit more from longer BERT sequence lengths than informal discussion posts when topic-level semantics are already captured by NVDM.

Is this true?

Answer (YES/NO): YES